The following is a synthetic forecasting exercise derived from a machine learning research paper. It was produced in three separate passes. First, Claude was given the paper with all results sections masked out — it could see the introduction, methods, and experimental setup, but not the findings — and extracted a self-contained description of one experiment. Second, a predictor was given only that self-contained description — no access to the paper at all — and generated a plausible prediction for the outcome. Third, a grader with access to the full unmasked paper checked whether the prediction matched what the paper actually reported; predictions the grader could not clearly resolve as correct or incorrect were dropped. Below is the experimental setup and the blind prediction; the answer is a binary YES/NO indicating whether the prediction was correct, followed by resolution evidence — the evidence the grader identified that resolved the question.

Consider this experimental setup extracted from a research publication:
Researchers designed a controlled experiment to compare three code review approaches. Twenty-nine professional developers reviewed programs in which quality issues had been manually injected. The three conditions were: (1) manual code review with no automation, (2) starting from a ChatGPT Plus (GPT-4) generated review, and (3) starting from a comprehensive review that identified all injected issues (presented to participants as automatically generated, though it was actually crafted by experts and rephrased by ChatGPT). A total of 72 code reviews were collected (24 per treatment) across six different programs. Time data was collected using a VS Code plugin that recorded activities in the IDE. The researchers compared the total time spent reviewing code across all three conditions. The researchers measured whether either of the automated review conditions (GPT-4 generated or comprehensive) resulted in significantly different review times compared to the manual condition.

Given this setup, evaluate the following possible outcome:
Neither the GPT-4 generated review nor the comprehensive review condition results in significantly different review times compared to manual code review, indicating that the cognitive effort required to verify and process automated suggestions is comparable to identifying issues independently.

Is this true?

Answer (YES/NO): YES